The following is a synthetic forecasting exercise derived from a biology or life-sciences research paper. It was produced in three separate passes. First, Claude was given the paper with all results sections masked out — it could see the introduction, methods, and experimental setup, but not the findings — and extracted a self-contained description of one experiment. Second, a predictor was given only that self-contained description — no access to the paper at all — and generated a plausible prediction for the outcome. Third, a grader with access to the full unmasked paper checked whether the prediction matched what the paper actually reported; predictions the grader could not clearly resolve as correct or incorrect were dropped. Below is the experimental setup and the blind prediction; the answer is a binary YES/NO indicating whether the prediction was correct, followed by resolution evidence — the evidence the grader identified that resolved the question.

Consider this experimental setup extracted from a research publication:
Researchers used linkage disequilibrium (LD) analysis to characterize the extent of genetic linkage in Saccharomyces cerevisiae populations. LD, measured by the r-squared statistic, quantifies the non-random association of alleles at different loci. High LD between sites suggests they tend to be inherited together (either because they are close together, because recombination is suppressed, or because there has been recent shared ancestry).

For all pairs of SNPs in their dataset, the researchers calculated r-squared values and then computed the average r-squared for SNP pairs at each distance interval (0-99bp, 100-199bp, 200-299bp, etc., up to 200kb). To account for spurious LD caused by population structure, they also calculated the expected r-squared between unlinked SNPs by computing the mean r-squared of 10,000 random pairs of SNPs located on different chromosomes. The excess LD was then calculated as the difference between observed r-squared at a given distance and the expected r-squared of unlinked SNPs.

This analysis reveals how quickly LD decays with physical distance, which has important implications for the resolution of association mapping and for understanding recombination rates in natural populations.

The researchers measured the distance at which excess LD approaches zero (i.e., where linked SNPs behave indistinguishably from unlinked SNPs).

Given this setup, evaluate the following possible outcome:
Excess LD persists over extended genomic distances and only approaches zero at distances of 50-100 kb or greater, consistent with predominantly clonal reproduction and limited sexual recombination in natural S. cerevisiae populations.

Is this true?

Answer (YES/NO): NO